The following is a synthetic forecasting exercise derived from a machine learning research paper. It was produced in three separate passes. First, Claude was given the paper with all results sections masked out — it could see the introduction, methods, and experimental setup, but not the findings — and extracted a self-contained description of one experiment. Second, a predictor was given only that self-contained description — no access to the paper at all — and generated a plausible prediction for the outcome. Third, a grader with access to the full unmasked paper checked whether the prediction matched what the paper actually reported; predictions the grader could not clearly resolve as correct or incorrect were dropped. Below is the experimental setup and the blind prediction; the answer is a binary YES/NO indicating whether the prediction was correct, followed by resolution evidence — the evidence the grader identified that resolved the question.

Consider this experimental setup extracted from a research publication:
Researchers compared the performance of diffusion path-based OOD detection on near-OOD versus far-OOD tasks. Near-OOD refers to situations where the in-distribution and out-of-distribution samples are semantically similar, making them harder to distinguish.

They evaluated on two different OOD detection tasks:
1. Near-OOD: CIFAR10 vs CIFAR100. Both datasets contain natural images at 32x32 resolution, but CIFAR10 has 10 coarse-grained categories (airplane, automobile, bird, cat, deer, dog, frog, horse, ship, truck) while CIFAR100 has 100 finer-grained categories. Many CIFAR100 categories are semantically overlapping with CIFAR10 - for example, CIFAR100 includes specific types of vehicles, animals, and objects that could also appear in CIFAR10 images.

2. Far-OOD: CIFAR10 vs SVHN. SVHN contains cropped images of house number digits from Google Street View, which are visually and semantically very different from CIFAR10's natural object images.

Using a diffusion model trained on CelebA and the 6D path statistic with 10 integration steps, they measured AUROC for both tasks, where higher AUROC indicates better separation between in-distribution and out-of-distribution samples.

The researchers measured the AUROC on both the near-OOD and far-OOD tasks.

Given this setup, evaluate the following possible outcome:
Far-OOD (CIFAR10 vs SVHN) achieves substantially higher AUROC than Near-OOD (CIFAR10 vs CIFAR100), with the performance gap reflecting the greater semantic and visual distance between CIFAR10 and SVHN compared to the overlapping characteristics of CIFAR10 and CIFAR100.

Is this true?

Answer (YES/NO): YES